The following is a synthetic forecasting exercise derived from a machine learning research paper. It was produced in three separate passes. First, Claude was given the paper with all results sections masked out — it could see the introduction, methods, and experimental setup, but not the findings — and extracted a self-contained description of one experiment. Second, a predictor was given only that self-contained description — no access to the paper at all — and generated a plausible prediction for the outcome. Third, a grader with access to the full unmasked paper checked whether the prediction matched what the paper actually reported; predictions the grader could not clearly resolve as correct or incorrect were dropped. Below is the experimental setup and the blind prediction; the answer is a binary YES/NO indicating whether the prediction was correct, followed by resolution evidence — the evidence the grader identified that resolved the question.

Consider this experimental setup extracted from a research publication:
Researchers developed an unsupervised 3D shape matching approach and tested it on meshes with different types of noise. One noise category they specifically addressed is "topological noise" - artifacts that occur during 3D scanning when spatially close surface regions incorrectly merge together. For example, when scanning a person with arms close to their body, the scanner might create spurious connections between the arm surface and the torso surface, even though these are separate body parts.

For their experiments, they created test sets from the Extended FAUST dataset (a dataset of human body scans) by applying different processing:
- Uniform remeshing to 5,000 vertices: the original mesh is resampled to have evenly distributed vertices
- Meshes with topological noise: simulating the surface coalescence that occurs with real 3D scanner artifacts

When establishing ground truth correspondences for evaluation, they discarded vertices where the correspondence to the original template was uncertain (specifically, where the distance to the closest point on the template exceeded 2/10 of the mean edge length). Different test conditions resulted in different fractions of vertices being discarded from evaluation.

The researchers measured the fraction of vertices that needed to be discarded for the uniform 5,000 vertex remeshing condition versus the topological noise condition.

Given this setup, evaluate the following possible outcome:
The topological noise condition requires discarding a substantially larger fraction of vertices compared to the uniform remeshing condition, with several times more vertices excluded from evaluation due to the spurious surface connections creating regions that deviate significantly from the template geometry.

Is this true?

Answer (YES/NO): NO